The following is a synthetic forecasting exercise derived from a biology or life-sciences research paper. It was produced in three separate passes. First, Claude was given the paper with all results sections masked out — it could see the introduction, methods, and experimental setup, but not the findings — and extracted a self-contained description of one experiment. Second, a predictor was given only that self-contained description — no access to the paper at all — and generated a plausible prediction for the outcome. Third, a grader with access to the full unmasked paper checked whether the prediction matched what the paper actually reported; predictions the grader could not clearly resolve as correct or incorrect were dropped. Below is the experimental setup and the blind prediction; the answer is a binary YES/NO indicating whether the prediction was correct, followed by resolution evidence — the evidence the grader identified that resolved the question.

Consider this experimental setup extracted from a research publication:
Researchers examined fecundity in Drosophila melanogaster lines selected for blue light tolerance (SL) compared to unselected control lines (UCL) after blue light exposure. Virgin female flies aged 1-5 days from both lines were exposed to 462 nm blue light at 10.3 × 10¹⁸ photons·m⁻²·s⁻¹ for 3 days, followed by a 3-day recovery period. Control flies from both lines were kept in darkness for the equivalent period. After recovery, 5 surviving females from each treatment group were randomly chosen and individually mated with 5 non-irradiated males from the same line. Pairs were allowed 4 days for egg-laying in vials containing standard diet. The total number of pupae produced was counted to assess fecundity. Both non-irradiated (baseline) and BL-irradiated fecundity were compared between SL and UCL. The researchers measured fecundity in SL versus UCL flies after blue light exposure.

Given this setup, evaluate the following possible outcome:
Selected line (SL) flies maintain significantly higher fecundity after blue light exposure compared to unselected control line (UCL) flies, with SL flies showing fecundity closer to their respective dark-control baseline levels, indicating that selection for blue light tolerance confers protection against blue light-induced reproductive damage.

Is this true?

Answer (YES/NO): YES